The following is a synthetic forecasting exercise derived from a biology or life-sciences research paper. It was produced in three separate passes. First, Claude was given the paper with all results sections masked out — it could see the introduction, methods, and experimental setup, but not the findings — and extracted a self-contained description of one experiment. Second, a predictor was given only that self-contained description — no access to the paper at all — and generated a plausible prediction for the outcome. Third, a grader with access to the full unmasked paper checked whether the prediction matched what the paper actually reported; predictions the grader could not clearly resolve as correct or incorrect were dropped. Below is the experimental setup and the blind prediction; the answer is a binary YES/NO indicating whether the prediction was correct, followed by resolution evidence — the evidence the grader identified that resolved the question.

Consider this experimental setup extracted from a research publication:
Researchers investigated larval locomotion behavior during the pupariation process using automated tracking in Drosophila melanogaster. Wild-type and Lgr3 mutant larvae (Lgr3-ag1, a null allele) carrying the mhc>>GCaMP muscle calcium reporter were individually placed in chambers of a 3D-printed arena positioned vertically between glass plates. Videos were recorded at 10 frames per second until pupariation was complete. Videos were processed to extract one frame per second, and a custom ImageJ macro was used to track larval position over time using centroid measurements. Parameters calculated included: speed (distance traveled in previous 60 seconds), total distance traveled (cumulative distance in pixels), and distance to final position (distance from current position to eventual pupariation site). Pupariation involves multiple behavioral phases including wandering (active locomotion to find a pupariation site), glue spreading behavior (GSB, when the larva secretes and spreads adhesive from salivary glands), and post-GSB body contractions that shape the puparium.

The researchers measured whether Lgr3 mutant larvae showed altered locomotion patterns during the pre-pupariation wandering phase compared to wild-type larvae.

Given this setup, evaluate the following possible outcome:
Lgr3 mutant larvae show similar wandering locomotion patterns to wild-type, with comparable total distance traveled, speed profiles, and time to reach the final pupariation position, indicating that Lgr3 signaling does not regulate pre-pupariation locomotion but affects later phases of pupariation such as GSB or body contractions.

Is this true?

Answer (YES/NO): YES